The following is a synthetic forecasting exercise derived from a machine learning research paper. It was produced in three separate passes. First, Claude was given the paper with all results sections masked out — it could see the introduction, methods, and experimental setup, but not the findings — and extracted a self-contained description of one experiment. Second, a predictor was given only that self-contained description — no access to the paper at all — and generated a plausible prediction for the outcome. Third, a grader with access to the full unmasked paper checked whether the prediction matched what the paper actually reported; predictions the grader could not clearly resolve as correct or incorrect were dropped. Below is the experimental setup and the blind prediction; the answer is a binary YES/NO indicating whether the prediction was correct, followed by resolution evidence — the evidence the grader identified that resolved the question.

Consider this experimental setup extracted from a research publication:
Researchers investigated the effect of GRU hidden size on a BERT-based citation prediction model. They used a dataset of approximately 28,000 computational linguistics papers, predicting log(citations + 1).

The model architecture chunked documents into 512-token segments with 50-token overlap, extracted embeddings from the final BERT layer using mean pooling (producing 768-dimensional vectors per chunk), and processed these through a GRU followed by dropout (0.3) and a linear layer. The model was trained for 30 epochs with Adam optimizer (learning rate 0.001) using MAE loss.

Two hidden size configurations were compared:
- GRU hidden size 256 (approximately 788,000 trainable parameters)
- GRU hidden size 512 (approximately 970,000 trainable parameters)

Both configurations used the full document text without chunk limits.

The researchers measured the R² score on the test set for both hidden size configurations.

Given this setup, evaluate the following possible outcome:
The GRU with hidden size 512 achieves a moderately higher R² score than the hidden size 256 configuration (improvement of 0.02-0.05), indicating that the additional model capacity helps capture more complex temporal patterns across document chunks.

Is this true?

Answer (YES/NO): NO